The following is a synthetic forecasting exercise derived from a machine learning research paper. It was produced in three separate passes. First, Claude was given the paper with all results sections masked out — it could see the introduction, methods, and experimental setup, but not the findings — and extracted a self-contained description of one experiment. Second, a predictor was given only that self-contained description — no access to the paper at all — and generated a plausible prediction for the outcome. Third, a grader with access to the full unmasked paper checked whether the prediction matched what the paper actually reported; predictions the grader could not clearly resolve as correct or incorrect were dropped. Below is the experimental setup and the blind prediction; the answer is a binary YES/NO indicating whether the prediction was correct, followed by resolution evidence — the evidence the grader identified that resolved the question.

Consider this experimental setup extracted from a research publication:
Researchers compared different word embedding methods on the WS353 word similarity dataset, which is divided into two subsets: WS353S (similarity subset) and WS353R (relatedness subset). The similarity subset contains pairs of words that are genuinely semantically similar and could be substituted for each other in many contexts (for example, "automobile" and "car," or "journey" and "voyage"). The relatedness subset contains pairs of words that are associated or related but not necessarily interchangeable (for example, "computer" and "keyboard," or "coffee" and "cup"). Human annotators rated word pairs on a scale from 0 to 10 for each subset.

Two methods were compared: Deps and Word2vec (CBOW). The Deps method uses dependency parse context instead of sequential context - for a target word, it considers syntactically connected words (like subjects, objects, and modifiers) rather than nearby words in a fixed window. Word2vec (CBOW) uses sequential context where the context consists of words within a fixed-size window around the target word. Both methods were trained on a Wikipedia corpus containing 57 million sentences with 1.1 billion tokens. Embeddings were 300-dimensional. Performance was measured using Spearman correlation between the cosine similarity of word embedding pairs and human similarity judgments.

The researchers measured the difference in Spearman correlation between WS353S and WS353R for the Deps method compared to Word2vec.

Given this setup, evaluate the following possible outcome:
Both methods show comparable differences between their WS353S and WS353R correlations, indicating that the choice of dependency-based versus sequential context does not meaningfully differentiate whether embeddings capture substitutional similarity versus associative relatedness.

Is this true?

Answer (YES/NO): NO